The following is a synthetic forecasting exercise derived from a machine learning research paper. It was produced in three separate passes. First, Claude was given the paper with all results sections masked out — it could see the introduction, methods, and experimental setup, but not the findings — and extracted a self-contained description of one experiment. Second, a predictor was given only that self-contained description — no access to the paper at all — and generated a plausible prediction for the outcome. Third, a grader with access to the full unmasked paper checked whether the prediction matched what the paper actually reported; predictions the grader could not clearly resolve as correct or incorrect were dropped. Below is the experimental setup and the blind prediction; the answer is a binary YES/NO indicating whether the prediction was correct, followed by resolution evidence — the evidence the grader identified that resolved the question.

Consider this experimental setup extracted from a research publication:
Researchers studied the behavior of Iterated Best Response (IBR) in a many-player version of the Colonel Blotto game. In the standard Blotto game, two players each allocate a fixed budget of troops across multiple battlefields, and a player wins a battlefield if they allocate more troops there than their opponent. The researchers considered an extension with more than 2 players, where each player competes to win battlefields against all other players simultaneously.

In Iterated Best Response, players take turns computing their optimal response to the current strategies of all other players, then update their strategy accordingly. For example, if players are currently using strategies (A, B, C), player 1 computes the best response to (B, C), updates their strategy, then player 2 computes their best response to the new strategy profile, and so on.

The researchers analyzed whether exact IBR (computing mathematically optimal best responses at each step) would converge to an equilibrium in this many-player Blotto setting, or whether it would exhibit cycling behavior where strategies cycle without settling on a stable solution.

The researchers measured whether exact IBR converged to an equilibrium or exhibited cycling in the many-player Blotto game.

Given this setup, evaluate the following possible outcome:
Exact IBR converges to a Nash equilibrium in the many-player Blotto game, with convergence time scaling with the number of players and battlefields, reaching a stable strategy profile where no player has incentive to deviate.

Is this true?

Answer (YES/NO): NO